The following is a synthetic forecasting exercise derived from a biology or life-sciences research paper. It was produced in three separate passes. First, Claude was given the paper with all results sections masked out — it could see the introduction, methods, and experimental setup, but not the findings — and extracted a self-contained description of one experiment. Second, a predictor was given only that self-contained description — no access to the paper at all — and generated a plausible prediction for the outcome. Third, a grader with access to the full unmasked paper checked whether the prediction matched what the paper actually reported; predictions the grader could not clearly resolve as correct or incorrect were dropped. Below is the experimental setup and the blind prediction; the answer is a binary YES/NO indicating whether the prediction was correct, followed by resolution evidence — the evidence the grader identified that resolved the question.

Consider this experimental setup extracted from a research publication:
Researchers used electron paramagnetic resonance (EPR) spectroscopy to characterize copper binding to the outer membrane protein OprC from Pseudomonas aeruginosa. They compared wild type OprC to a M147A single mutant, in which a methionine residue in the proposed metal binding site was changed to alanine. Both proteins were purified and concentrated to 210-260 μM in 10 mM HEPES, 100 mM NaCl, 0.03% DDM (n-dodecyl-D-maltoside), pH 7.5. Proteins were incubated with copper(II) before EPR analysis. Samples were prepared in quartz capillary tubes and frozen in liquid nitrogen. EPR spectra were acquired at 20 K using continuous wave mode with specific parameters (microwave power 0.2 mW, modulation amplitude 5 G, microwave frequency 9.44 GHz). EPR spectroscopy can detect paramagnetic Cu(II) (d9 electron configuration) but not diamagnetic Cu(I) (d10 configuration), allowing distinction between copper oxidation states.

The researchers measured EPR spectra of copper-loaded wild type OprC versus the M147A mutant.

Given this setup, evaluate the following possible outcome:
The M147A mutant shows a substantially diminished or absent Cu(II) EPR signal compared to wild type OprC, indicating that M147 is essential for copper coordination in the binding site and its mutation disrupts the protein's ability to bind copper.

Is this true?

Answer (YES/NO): NO